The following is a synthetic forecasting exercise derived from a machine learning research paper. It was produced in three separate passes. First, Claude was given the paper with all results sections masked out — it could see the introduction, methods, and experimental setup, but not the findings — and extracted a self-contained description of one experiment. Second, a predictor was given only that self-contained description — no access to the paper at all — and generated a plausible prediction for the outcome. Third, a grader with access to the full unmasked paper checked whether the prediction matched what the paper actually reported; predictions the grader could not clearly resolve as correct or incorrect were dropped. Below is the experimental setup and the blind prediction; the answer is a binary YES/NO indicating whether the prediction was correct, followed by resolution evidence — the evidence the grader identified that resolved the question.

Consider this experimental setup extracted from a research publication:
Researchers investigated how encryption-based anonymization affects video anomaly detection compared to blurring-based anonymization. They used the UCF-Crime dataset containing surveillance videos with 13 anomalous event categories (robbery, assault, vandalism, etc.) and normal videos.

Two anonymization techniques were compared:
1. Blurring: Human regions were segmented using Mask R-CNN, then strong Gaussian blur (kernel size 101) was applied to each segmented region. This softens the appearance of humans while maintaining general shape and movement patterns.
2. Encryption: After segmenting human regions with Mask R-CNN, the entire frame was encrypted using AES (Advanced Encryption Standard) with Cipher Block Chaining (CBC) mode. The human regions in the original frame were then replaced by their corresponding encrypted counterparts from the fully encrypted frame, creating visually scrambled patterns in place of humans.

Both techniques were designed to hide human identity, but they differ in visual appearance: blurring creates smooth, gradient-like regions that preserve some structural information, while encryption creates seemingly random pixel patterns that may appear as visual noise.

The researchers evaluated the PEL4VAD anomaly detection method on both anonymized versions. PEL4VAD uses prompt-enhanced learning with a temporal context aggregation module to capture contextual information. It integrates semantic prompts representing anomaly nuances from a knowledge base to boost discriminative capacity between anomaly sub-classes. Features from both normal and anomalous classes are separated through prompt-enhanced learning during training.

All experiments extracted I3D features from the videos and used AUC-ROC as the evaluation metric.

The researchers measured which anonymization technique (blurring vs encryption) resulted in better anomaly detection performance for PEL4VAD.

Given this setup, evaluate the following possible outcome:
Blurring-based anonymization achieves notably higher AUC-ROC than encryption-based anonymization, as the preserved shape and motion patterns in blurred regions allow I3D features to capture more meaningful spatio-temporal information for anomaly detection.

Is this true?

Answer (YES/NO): YES